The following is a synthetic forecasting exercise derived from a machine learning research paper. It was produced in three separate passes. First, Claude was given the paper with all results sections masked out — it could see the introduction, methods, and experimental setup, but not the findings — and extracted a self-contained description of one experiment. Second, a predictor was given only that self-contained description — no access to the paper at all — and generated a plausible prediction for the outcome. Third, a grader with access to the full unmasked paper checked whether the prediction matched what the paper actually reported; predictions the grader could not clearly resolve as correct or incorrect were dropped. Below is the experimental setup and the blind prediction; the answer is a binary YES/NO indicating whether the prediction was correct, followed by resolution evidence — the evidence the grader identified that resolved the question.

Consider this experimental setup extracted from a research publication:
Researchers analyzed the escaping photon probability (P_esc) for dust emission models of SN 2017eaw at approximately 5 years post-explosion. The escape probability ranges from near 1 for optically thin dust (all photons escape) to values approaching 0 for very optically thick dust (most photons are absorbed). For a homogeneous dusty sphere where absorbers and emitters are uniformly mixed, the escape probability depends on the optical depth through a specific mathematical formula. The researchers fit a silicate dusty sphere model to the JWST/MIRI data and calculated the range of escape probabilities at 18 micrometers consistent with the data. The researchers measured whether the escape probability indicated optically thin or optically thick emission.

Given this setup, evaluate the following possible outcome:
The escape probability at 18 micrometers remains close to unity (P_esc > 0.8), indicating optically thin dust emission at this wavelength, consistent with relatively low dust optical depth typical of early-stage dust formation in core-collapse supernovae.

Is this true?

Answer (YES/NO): NO